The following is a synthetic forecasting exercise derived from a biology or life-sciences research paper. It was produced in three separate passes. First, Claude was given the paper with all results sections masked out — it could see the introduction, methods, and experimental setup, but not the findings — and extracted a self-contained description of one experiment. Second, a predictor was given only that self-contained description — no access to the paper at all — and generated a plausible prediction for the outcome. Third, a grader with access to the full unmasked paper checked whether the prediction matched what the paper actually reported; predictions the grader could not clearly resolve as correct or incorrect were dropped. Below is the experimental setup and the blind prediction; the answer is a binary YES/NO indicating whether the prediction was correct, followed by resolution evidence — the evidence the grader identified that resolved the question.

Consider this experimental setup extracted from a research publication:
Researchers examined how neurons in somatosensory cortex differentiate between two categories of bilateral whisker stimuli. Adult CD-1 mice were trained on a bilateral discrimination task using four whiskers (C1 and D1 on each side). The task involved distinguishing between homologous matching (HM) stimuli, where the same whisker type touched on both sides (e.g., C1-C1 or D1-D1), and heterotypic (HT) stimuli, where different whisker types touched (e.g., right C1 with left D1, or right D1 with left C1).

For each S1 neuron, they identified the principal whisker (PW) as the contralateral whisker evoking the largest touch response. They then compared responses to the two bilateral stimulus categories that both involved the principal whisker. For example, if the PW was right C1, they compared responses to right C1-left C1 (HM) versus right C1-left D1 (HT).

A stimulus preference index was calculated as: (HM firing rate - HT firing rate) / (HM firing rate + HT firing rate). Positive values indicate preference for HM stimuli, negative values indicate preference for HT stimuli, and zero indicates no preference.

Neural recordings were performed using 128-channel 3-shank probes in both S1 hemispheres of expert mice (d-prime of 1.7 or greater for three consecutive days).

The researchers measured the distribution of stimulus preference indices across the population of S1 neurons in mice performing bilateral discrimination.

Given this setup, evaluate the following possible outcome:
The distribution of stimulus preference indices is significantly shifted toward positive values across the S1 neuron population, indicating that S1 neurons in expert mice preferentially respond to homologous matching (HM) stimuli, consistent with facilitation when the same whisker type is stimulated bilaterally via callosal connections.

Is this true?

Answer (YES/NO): NO